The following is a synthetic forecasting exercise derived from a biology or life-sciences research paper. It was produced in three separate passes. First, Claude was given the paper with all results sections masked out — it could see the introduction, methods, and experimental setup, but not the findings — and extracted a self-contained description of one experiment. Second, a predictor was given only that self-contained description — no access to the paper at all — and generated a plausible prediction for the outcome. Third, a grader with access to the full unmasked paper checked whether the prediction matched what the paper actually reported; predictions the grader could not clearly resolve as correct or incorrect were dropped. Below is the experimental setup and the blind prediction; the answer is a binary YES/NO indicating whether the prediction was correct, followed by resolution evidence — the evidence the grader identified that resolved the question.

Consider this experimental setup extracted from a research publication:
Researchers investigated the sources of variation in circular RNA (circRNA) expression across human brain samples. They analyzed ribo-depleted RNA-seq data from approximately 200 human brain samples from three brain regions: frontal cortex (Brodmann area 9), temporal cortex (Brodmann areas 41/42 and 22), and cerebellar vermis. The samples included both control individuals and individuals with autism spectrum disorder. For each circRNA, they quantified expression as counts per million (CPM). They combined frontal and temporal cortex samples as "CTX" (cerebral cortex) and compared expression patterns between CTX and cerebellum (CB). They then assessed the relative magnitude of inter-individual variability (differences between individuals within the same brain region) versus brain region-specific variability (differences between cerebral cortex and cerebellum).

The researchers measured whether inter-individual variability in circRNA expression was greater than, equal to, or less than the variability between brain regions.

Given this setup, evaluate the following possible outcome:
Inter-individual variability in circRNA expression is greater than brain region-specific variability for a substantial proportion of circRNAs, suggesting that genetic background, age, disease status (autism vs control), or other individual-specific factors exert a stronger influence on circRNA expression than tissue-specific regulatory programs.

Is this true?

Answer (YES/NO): NO